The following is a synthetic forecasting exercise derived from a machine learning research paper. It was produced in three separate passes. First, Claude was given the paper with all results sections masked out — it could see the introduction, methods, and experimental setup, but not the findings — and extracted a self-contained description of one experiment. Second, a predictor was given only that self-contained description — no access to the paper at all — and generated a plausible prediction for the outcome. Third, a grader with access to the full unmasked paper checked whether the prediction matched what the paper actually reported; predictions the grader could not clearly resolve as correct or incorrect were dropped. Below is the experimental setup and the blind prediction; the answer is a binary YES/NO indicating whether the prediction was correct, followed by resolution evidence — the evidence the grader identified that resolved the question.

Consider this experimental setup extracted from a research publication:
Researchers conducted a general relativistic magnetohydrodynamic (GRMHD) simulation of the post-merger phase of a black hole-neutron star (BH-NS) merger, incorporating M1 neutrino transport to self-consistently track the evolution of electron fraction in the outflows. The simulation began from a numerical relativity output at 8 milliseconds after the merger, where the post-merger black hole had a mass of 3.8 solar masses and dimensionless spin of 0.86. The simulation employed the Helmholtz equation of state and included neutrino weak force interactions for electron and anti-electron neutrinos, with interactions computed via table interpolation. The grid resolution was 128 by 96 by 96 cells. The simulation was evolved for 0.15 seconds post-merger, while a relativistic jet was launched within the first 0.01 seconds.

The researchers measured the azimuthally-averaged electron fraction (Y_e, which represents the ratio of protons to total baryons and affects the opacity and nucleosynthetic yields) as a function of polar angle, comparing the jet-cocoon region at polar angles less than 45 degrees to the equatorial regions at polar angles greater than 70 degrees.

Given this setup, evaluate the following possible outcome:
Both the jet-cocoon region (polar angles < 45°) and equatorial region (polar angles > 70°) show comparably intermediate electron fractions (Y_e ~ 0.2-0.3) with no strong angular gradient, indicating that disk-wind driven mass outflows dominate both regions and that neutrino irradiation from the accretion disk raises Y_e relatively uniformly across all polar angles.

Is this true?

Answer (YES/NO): NO